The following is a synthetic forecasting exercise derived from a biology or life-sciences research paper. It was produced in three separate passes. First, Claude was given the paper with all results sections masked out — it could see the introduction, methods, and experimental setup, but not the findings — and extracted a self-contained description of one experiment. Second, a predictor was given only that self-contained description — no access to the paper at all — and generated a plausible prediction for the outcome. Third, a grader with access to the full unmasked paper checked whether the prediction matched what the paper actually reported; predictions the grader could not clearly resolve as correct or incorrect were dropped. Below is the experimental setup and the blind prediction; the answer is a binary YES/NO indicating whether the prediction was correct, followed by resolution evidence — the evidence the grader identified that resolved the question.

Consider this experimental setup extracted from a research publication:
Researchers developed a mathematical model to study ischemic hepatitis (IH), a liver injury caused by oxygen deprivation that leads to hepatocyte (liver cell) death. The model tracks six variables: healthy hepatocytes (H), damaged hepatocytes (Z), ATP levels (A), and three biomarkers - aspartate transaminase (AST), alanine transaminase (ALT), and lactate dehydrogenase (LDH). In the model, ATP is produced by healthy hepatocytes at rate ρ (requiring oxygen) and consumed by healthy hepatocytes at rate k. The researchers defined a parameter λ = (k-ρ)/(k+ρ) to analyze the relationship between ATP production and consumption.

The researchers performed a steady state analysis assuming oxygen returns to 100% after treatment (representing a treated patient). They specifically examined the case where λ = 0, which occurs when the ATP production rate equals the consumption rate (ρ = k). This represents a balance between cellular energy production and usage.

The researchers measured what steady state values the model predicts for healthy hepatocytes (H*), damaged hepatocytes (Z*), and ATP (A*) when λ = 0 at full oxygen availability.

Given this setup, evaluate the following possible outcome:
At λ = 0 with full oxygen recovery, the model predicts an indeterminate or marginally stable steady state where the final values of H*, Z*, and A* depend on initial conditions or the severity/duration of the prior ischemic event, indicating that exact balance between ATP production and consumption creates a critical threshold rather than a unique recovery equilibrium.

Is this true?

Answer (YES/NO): NO